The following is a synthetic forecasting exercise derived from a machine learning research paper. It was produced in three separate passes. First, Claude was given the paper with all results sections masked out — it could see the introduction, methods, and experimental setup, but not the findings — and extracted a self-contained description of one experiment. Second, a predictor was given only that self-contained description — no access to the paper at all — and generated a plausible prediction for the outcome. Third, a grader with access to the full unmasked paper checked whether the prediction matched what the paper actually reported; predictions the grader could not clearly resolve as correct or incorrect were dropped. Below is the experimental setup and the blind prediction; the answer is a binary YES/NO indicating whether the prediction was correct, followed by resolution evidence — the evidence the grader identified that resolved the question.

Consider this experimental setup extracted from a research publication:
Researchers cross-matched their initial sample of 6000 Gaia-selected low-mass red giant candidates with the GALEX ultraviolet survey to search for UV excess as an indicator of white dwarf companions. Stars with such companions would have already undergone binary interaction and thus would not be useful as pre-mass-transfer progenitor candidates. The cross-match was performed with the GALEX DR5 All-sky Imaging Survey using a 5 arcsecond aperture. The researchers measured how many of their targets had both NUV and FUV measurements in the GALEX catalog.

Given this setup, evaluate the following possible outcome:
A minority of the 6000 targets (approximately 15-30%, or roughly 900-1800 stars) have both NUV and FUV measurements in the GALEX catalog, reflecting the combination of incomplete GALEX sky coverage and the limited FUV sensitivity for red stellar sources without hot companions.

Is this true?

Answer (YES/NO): NO